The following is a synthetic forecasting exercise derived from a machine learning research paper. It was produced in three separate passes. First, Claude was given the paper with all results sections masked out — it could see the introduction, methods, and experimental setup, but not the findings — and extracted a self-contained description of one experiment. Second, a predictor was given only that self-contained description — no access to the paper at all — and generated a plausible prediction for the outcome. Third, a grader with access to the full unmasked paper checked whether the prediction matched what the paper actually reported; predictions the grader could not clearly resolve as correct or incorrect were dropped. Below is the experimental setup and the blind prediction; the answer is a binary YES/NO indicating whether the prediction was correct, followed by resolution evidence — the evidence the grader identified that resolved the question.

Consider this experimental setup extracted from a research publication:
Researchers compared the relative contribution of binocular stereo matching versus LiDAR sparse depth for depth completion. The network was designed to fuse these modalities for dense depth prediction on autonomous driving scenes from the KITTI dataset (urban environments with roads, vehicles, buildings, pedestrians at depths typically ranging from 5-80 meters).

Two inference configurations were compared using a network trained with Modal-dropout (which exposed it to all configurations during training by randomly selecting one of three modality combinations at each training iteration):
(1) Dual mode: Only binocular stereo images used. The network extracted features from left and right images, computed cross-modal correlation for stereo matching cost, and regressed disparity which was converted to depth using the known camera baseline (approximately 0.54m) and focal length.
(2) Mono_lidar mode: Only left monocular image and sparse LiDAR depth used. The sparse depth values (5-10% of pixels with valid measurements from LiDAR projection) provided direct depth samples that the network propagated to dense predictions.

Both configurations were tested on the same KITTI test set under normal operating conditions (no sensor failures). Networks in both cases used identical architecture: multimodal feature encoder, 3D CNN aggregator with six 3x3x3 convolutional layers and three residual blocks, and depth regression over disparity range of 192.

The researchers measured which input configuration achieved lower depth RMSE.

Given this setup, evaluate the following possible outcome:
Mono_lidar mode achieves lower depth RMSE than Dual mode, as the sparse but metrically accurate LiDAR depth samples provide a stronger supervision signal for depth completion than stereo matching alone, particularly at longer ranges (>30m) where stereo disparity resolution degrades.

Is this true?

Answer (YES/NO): NO